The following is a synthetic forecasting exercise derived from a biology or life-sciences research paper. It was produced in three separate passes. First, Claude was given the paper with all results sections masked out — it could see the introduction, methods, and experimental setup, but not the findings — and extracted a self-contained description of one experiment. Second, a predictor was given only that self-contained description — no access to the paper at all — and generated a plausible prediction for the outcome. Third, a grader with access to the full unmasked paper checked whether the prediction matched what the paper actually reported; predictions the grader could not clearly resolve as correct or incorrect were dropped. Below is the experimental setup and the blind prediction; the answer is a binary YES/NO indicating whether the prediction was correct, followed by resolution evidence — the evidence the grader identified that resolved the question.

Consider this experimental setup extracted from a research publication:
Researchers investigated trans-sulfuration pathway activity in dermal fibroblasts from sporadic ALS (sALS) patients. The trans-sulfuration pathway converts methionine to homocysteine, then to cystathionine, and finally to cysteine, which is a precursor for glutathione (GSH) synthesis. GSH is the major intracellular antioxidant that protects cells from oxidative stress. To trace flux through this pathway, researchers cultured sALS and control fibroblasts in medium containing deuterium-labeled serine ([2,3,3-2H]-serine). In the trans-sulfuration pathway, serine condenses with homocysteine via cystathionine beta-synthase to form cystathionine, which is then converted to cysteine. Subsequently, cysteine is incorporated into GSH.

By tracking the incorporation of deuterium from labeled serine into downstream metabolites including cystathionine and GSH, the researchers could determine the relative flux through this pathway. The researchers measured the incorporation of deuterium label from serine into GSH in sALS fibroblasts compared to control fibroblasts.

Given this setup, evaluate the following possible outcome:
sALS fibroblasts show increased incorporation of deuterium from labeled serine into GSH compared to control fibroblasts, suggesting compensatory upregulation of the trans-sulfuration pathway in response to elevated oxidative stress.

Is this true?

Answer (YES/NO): YES